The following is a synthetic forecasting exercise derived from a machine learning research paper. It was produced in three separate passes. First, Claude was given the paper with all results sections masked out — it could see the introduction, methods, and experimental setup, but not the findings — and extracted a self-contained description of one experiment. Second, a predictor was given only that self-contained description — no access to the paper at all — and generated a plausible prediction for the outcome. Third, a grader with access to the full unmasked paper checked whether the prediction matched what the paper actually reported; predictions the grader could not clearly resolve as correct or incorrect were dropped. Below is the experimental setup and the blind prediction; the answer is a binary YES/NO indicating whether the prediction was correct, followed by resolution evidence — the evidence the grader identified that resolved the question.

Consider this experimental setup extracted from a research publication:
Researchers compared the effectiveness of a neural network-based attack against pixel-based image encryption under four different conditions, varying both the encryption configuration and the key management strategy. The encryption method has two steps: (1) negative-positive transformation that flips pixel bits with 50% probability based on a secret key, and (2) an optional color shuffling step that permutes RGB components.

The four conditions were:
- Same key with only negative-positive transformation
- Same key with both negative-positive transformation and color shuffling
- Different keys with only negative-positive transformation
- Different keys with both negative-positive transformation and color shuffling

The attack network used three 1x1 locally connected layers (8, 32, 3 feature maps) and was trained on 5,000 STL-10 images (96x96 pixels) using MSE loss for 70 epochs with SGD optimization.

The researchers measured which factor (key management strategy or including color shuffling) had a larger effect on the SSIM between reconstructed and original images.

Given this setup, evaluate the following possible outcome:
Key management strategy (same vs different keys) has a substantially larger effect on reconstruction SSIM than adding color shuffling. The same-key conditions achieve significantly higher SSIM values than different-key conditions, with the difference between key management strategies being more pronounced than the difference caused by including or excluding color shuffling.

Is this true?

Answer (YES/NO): YES